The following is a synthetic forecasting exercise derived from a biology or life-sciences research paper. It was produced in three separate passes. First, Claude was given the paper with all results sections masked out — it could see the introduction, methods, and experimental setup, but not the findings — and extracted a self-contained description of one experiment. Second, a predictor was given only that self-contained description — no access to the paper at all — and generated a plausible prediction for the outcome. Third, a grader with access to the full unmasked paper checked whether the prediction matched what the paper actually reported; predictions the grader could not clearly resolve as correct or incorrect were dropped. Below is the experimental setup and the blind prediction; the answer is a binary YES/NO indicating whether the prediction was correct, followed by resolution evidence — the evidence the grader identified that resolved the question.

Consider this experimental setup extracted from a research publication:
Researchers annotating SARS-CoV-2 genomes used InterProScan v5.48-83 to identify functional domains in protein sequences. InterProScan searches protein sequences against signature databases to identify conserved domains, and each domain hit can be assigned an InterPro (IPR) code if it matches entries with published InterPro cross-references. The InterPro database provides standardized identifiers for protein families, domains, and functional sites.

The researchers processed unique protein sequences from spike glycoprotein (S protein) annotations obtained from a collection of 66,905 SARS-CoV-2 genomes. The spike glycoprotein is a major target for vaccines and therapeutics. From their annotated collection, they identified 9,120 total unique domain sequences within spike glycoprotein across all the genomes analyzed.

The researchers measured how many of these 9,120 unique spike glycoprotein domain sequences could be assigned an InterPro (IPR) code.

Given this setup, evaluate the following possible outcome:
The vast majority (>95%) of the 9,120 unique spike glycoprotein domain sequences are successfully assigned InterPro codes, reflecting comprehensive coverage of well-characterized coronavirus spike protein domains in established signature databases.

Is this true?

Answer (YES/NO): NO